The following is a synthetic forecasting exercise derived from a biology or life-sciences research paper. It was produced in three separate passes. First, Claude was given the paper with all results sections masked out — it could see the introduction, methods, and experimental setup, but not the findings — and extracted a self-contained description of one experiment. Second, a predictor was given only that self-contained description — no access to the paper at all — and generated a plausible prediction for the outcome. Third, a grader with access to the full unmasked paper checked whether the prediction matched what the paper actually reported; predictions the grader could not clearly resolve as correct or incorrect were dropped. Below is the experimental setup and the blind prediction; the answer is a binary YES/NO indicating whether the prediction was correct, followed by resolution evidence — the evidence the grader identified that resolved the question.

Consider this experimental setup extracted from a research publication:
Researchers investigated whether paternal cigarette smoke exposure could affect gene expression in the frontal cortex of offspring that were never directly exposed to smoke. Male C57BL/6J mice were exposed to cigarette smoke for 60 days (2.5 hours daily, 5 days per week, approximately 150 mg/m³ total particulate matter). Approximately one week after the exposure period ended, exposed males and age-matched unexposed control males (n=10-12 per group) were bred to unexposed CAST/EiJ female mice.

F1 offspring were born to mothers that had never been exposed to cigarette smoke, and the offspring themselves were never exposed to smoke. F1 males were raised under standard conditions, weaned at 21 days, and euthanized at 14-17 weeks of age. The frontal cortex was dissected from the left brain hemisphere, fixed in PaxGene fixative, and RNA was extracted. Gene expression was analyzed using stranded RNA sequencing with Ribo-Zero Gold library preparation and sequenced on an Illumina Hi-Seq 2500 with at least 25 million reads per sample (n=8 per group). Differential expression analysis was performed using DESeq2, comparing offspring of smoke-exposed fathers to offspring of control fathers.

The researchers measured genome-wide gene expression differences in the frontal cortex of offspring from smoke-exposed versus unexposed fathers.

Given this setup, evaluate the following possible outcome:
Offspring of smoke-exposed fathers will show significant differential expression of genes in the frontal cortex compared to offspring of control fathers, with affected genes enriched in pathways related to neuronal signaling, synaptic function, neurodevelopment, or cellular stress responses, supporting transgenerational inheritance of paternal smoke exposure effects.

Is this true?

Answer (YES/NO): NO